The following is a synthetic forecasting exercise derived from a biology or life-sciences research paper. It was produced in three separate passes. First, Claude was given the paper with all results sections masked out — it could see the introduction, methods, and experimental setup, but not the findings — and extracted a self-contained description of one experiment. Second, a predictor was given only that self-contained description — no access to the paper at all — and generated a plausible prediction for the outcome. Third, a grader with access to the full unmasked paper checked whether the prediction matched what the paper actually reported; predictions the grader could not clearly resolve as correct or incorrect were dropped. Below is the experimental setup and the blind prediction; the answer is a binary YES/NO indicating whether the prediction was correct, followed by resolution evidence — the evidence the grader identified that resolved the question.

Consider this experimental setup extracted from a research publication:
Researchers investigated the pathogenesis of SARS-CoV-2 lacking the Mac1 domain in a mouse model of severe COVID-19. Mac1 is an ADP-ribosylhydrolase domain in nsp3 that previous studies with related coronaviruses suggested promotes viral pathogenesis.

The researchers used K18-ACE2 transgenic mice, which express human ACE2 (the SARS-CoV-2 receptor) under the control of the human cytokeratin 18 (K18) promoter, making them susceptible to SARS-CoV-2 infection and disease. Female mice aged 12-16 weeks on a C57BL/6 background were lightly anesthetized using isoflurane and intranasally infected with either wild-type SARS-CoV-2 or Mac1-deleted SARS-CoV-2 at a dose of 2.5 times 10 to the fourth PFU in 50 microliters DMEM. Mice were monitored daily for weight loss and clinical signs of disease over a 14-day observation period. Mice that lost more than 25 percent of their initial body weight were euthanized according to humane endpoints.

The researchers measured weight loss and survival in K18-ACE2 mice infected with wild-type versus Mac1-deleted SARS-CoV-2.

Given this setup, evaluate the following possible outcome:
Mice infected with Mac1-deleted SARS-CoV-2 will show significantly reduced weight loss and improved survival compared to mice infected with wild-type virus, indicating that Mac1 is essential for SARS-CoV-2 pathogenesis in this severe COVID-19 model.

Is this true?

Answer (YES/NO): YES